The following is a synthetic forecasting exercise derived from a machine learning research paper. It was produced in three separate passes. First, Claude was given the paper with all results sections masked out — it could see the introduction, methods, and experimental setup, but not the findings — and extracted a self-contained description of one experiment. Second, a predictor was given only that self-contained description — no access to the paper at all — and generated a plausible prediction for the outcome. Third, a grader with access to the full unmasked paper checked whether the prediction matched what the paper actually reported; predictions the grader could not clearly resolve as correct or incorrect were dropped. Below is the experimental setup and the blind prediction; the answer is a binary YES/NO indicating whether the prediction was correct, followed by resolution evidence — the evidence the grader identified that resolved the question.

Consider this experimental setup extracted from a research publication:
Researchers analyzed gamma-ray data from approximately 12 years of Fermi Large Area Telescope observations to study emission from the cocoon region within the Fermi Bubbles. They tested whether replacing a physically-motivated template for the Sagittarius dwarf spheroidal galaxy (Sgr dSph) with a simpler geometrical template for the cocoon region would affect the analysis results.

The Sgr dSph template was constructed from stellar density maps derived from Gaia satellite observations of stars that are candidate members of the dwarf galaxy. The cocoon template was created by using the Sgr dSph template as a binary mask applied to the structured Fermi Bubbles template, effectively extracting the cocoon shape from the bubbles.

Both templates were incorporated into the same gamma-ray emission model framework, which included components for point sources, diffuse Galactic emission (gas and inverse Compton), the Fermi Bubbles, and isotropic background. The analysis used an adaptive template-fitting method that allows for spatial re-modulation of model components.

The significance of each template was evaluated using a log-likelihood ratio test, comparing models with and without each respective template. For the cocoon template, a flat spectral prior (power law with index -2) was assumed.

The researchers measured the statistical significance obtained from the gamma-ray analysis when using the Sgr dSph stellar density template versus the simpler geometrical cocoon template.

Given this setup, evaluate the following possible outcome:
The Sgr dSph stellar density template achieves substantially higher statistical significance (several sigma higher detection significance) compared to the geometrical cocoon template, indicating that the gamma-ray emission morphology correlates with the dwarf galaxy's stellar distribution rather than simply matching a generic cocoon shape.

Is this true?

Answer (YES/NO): NO